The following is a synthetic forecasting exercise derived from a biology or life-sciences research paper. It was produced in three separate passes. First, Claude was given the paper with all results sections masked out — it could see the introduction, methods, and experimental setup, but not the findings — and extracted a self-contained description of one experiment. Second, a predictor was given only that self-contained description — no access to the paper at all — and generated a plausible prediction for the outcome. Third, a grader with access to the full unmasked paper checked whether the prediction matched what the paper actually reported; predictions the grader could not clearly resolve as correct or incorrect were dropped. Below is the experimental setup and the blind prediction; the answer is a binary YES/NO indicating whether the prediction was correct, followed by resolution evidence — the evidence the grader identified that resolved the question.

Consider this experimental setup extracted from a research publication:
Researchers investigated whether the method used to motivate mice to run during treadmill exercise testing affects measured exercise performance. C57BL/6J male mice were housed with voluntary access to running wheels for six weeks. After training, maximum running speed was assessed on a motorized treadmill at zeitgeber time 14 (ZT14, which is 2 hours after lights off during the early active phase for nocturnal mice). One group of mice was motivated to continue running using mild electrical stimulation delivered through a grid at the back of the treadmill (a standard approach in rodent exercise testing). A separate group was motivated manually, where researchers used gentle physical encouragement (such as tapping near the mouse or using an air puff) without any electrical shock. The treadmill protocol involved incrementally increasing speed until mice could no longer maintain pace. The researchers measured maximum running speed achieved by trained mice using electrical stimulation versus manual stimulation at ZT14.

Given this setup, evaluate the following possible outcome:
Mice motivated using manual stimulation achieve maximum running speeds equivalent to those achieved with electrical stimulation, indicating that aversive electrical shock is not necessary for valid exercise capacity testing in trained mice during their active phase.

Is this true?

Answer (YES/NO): NO